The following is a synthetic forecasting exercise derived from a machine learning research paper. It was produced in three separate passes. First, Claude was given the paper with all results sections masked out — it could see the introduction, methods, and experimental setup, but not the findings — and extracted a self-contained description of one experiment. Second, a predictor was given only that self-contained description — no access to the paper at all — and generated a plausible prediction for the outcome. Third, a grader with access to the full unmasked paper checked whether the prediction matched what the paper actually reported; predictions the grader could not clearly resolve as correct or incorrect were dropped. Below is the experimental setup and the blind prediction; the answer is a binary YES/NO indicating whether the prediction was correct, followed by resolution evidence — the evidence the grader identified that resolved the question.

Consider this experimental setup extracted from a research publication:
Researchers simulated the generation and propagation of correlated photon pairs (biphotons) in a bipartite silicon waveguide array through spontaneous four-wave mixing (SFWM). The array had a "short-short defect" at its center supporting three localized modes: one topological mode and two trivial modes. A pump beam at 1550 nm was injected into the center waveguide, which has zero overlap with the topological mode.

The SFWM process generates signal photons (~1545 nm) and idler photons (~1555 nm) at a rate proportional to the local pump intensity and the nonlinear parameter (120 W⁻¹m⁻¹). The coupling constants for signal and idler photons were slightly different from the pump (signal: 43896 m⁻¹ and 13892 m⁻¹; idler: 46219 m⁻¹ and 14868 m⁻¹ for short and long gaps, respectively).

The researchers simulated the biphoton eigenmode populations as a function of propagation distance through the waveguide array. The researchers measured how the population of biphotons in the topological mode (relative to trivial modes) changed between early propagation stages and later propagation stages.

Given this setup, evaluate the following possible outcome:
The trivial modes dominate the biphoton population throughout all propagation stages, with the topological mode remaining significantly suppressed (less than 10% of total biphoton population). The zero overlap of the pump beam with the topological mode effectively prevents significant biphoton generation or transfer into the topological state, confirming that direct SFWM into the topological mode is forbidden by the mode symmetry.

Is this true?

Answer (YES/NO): NO